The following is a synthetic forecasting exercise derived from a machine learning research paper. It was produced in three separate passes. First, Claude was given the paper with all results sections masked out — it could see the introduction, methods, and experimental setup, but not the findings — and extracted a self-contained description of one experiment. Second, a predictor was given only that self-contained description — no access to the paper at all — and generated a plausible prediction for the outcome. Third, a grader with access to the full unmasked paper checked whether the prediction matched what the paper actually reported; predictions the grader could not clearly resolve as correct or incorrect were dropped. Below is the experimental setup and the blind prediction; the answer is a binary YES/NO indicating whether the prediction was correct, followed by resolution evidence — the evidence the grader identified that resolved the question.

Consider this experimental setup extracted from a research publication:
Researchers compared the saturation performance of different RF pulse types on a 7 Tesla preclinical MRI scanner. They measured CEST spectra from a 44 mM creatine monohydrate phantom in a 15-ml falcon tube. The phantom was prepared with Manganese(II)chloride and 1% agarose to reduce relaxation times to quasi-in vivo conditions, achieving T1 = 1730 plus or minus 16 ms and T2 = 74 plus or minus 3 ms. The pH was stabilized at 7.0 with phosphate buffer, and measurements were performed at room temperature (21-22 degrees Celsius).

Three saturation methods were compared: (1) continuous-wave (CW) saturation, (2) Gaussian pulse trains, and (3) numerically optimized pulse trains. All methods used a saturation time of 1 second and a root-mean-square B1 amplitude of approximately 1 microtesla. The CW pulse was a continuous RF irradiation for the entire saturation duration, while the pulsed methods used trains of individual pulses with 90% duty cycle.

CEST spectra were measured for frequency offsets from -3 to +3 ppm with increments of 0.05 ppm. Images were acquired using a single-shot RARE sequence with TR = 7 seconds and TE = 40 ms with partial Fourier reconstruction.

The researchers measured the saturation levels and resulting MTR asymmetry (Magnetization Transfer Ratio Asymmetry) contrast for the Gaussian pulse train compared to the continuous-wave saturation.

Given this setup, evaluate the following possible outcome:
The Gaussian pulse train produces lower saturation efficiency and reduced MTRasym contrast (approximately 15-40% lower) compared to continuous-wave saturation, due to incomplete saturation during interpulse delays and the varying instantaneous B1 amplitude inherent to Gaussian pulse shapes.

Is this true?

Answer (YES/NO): YES